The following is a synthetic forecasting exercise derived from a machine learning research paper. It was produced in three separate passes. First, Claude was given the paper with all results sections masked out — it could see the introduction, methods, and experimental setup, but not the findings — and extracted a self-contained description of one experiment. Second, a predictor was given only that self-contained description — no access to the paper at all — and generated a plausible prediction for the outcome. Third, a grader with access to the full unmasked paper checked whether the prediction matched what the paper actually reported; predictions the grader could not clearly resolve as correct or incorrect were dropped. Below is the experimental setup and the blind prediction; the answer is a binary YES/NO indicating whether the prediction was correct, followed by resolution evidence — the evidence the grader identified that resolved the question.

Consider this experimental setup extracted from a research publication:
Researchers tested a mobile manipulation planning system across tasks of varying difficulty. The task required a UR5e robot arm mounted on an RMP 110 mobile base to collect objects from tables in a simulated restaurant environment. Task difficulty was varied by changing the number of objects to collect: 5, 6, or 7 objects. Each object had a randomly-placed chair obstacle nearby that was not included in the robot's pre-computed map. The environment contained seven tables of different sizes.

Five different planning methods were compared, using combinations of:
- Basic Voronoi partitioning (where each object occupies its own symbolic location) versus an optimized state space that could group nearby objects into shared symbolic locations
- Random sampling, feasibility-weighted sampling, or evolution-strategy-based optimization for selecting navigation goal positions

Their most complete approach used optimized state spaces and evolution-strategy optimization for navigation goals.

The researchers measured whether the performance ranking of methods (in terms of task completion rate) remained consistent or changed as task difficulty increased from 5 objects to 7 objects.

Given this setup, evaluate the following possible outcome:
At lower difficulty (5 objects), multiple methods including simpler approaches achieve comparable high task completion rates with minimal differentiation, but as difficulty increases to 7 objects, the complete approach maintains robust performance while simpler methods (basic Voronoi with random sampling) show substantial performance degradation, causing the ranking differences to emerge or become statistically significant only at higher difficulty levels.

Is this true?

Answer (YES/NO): NO